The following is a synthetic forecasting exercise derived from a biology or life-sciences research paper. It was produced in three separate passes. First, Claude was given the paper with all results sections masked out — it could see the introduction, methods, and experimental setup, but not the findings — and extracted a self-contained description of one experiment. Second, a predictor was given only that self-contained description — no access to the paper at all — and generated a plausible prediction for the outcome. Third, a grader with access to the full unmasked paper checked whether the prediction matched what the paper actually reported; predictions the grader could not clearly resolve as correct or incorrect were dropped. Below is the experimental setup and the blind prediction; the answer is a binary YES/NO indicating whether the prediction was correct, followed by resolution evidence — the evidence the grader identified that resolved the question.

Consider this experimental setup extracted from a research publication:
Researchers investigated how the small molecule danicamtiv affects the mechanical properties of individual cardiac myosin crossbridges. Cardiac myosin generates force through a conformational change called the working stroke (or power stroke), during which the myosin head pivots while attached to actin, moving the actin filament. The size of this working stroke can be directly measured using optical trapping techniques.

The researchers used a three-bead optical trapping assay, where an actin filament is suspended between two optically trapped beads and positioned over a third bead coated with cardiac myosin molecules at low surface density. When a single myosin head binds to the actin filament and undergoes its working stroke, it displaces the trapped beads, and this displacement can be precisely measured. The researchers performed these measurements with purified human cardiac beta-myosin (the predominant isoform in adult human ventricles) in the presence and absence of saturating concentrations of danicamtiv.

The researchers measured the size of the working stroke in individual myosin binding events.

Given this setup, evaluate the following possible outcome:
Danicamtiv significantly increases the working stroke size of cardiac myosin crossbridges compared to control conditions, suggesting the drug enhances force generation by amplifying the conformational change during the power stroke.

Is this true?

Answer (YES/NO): NO